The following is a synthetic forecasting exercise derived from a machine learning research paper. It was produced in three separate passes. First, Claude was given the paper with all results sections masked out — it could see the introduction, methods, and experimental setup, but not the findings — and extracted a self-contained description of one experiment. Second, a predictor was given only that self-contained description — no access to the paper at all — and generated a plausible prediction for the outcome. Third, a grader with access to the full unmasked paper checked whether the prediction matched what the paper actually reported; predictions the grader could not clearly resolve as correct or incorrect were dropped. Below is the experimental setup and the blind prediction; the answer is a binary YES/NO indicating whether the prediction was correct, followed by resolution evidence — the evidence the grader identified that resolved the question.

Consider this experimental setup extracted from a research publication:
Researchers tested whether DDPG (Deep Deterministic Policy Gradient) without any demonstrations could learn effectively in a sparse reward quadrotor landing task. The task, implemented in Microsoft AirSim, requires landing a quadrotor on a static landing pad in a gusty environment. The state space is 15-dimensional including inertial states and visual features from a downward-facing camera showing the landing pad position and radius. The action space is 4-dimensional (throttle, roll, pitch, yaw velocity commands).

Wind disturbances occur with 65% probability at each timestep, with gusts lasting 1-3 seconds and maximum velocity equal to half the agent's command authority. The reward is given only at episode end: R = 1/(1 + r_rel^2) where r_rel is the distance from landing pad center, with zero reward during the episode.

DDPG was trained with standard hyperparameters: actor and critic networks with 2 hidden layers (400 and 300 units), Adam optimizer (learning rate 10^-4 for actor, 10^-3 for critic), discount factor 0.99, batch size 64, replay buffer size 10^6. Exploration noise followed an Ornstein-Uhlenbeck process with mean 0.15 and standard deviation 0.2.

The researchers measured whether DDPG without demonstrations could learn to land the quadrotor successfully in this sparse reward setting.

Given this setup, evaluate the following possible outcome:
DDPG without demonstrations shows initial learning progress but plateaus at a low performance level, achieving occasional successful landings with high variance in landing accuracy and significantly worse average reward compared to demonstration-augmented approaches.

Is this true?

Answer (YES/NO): NO